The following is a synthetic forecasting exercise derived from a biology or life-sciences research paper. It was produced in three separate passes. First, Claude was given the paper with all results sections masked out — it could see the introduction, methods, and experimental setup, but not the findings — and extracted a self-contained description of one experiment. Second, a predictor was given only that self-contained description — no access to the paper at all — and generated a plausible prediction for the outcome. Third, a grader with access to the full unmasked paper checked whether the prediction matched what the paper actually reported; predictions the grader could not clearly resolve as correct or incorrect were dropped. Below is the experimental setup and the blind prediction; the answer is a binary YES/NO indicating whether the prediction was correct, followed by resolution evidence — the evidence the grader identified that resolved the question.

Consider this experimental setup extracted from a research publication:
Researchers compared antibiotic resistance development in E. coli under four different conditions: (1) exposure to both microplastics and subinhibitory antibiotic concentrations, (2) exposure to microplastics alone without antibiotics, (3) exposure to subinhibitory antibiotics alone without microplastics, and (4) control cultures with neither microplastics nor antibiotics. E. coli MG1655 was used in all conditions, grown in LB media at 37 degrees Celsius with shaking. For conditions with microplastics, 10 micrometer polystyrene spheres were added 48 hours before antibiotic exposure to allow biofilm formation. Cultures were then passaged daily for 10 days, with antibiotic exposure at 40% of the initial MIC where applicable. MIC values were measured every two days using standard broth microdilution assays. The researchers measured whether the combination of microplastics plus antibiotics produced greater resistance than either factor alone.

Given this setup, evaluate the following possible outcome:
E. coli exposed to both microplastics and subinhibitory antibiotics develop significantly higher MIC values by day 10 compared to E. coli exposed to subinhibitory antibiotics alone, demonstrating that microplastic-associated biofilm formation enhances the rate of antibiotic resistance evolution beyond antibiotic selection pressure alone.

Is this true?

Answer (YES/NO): YES